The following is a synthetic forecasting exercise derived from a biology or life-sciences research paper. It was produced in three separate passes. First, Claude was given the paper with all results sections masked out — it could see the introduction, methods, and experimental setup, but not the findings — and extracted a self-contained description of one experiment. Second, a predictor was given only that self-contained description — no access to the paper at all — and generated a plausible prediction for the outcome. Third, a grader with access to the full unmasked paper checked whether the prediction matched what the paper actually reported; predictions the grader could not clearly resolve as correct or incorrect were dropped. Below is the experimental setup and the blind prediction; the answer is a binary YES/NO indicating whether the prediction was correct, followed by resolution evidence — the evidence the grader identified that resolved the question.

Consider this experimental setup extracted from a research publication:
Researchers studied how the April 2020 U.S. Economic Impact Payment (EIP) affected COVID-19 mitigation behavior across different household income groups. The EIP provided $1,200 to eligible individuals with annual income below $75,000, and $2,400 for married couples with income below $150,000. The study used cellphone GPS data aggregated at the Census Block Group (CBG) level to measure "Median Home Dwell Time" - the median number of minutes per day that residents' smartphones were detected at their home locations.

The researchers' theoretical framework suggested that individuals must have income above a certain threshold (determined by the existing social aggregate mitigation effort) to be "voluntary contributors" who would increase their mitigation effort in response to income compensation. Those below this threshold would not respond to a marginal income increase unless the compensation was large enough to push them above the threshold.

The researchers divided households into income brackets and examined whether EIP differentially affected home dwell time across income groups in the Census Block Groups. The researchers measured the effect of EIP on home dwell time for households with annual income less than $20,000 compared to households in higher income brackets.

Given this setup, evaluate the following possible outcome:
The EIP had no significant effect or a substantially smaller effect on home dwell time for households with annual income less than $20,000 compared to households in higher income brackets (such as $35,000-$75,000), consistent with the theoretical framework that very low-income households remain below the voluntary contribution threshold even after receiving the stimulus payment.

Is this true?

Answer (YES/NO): YES